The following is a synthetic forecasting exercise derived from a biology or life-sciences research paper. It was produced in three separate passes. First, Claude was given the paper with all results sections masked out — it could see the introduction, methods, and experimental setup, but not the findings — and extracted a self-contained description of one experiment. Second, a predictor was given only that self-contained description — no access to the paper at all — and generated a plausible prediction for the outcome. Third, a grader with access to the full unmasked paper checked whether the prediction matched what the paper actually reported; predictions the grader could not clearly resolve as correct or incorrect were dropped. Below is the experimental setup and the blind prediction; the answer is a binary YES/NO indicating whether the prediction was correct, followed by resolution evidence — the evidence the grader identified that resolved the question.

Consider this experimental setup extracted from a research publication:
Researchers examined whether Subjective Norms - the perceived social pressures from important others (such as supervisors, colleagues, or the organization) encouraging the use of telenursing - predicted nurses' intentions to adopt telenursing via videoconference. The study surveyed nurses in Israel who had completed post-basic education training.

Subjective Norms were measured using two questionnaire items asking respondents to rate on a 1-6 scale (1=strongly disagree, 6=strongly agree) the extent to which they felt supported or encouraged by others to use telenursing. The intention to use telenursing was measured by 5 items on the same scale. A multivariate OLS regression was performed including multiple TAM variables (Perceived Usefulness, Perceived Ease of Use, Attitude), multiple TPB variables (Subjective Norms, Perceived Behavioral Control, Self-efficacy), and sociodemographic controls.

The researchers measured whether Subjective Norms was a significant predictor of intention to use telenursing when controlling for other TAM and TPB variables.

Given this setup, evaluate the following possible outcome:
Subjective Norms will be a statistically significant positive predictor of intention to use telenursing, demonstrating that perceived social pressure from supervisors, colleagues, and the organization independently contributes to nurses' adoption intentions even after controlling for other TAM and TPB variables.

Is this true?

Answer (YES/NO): YES